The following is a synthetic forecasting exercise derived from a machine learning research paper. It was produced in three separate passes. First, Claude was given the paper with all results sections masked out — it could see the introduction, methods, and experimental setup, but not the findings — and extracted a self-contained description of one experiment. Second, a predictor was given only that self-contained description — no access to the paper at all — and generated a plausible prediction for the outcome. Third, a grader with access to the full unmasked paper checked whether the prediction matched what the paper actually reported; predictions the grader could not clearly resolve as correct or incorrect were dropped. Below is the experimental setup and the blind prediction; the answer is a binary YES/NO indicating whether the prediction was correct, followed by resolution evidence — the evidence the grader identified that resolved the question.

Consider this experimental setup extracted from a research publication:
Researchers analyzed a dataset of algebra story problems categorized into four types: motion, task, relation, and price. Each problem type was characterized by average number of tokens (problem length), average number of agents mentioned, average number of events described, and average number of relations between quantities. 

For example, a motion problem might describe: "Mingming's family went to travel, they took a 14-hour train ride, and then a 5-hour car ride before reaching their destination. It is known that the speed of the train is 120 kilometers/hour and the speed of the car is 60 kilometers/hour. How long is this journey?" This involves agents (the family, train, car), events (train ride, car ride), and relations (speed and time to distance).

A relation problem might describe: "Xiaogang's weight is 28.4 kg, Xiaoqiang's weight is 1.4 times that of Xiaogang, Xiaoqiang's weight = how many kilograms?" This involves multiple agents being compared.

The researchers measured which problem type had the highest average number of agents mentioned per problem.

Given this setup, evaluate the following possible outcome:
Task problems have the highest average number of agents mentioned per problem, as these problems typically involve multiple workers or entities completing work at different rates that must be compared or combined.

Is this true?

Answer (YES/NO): NO